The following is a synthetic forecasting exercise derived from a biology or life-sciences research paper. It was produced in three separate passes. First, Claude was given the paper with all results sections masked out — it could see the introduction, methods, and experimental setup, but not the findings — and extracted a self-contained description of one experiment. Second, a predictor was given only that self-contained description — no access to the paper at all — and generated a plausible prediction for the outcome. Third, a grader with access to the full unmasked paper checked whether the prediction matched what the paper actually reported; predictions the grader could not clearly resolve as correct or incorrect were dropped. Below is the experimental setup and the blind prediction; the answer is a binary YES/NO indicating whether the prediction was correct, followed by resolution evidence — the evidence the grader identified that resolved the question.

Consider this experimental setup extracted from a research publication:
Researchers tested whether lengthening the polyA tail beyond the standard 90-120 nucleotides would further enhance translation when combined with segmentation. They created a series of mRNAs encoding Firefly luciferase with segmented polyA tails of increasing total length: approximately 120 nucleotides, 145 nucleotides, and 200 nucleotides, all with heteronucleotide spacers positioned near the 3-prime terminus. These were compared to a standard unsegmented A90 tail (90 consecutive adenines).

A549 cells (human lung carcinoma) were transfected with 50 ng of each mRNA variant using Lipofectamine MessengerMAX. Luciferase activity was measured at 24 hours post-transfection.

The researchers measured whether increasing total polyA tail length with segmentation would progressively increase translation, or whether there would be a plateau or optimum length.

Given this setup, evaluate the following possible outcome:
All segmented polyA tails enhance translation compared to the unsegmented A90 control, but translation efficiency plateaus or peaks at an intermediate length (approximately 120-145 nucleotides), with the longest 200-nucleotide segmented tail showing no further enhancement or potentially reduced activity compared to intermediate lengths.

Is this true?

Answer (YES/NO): NO